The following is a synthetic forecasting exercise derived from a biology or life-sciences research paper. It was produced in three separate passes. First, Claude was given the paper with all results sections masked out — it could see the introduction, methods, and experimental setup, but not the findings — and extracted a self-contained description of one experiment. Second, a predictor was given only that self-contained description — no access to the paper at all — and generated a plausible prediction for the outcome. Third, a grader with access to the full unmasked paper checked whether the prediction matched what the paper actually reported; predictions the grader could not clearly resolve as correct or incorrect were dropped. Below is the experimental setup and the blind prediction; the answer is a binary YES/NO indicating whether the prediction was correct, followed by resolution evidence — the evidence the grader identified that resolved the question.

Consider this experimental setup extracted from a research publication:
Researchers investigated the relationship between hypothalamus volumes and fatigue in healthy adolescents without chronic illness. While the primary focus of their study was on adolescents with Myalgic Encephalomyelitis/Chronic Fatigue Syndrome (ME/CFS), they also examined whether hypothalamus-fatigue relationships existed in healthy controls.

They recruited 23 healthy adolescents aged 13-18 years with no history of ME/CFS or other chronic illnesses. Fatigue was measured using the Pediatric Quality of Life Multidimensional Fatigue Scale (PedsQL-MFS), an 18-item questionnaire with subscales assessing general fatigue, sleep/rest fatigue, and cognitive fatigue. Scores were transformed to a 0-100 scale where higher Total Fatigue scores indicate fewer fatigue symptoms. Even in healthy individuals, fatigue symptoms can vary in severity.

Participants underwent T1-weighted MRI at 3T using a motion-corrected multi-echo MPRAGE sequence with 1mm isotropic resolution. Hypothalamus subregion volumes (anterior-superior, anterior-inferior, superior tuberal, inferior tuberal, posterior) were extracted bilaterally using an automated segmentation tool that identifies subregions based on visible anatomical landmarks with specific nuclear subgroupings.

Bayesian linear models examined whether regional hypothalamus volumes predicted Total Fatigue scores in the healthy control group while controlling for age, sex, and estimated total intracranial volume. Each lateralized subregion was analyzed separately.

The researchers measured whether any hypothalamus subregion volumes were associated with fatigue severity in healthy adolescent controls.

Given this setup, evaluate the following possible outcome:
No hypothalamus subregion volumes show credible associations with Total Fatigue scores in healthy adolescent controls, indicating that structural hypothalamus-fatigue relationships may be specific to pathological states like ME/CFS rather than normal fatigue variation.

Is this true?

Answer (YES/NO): YES